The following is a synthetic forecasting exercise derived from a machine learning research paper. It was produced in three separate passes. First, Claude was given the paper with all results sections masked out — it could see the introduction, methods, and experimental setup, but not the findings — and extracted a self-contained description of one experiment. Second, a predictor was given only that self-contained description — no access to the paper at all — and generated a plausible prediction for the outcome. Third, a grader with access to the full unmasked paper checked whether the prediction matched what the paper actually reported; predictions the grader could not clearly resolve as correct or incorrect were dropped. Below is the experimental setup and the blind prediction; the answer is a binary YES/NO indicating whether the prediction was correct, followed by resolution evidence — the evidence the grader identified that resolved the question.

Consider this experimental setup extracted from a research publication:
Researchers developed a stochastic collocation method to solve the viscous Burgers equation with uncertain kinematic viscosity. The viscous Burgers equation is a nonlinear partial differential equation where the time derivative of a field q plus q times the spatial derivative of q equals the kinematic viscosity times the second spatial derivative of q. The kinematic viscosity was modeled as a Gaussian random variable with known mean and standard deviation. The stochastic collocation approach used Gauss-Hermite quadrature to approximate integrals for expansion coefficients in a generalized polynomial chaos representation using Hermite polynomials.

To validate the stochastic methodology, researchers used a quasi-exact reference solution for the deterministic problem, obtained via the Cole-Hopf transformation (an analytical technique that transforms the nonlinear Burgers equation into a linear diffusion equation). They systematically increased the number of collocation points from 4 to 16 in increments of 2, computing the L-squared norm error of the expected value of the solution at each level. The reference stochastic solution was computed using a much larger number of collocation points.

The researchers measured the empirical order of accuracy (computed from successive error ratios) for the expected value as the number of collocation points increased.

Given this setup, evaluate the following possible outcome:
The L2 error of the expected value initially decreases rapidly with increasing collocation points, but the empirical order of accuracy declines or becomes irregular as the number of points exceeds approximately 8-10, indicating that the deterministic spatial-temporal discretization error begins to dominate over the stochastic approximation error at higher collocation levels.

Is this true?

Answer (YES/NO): NO